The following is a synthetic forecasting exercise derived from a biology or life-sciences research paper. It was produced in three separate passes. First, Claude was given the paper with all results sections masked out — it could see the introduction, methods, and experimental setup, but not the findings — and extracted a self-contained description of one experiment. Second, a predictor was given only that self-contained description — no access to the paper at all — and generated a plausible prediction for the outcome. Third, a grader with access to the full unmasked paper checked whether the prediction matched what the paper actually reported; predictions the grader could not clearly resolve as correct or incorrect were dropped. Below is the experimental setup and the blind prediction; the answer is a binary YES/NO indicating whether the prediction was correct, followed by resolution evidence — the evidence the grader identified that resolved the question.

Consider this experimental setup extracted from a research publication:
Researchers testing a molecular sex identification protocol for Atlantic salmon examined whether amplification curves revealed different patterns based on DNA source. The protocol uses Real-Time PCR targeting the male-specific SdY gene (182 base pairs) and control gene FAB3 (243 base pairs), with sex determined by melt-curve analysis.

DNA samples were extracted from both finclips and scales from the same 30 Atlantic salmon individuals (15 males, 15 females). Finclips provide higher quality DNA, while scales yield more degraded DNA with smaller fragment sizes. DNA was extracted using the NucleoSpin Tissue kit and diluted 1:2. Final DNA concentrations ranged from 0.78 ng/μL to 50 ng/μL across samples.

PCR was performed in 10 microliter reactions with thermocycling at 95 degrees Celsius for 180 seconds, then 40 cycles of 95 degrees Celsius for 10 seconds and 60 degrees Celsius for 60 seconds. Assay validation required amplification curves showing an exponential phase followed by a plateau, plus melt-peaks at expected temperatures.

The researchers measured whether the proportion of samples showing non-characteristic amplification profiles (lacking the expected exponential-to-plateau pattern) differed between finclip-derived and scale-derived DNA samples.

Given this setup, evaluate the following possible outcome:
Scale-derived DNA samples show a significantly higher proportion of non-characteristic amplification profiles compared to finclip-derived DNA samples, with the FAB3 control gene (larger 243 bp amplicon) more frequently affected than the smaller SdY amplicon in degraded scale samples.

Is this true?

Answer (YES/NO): NO